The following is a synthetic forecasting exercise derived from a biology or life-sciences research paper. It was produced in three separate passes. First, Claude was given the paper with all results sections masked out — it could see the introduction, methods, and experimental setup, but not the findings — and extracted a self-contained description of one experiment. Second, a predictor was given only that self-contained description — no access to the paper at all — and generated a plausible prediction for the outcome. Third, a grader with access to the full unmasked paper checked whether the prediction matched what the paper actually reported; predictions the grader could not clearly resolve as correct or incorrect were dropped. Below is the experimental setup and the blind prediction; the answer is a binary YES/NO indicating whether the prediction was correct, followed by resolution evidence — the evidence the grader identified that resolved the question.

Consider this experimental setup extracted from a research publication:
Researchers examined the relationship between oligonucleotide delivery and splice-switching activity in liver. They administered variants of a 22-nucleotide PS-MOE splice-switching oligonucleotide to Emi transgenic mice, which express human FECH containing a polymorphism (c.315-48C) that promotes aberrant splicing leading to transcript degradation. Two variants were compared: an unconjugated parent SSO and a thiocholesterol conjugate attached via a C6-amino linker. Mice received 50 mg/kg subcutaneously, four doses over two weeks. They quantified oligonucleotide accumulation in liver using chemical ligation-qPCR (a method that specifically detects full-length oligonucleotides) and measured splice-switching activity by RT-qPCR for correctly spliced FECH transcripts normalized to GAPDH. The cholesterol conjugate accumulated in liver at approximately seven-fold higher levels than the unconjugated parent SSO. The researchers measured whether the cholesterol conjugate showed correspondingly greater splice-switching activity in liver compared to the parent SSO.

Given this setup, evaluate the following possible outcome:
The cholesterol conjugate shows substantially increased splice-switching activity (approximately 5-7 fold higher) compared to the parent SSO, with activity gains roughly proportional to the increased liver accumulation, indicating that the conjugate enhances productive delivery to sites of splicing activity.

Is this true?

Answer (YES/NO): NO